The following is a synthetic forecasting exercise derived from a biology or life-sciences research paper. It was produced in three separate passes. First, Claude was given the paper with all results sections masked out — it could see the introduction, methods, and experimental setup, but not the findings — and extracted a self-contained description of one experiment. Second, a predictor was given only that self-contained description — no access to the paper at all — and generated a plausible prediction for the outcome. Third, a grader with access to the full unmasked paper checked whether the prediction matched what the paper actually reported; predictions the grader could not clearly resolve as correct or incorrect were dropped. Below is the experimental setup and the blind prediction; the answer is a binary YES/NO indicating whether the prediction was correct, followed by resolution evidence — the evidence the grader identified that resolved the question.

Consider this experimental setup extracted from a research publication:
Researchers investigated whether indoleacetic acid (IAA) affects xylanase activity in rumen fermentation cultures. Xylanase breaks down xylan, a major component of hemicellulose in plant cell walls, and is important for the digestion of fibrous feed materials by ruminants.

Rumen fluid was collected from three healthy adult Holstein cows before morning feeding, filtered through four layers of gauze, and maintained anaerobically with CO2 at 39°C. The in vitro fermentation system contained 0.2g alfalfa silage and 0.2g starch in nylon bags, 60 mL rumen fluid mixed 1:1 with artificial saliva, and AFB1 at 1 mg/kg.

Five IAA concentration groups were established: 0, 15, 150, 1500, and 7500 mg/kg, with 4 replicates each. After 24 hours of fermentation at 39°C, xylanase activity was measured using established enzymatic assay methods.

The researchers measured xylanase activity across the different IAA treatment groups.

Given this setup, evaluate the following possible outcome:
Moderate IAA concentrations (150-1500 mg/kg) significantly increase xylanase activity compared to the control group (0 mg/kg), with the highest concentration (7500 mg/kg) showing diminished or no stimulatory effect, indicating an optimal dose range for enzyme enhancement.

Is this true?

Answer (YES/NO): NO